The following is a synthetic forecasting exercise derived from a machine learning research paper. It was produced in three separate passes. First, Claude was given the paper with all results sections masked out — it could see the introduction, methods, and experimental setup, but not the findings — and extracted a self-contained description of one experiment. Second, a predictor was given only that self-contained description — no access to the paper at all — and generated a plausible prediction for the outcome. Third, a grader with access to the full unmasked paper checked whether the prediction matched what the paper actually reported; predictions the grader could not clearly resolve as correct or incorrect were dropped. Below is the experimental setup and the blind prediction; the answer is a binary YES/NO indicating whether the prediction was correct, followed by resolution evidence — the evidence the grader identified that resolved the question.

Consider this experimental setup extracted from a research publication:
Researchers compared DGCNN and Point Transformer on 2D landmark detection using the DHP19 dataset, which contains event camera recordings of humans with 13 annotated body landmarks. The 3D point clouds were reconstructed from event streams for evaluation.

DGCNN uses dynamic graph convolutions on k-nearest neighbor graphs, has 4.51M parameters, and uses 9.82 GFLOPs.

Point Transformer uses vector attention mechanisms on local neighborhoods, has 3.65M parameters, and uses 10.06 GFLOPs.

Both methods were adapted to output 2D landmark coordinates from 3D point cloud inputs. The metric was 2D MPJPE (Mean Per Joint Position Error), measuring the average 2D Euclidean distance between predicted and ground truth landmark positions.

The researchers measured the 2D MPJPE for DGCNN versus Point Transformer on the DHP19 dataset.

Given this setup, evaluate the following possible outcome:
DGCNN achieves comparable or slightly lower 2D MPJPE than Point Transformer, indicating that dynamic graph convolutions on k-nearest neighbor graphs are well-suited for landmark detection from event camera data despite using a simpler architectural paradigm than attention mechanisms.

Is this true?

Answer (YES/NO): NO